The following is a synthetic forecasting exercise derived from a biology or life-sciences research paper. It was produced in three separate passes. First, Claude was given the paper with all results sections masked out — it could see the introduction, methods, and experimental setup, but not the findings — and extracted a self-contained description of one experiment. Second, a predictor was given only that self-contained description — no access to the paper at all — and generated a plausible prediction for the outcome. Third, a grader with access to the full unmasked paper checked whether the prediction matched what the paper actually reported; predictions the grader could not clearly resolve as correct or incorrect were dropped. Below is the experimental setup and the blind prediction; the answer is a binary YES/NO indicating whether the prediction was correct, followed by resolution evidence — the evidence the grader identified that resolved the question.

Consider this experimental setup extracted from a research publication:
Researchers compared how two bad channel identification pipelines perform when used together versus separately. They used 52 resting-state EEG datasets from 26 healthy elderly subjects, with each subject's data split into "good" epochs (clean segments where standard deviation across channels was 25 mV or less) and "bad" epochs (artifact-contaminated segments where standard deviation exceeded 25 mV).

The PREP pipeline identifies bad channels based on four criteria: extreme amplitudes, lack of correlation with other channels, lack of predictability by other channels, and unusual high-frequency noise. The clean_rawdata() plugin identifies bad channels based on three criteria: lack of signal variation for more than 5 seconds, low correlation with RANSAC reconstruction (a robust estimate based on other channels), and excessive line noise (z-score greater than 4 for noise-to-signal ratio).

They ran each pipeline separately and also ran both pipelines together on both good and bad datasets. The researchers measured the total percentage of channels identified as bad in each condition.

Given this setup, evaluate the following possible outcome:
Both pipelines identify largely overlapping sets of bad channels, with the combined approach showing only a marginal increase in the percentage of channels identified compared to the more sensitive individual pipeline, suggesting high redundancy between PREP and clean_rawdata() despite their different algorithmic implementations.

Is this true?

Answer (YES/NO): YES